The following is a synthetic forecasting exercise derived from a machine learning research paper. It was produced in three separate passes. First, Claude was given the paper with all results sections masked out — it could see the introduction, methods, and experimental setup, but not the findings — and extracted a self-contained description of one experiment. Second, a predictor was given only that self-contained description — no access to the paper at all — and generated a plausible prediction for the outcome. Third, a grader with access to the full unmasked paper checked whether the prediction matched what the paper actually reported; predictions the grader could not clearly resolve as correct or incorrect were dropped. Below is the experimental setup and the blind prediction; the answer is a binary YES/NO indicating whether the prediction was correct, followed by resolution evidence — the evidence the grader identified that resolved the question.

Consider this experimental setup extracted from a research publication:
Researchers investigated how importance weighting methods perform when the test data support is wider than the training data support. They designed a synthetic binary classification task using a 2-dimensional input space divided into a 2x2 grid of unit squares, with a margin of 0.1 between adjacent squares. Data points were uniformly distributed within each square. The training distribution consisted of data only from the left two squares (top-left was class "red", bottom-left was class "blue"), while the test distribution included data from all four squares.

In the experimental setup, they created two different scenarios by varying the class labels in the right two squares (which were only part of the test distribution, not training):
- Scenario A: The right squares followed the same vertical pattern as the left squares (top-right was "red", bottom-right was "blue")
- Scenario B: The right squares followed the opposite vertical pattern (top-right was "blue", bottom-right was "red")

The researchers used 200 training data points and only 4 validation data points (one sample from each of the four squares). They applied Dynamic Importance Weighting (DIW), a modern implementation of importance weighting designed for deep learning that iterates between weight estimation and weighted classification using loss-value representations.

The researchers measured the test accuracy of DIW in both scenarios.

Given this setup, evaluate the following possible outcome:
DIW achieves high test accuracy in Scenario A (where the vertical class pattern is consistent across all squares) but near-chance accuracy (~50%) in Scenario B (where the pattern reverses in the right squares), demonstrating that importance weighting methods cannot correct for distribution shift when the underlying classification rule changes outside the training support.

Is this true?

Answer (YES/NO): YES